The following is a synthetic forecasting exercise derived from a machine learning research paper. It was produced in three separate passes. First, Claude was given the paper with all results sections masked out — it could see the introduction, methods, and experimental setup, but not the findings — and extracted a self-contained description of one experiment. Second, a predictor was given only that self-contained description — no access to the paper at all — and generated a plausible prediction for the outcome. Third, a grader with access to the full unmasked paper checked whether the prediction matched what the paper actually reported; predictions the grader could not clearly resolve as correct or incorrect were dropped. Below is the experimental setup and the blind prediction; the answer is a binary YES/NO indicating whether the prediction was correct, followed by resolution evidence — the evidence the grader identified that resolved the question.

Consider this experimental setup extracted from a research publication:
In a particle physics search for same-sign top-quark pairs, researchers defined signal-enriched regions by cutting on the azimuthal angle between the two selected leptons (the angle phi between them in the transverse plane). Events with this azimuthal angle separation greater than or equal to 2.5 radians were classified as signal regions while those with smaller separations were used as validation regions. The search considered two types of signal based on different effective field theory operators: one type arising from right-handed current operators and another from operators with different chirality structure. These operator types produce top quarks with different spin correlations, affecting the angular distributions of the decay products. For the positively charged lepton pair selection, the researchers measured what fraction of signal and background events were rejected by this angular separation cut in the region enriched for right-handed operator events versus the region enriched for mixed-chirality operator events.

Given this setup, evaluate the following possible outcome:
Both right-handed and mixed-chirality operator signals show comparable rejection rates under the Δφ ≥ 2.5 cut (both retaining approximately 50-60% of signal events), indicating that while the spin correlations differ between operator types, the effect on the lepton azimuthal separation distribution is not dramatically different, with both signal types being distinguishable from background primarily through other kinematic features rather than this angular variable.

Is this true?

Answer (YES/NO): NO